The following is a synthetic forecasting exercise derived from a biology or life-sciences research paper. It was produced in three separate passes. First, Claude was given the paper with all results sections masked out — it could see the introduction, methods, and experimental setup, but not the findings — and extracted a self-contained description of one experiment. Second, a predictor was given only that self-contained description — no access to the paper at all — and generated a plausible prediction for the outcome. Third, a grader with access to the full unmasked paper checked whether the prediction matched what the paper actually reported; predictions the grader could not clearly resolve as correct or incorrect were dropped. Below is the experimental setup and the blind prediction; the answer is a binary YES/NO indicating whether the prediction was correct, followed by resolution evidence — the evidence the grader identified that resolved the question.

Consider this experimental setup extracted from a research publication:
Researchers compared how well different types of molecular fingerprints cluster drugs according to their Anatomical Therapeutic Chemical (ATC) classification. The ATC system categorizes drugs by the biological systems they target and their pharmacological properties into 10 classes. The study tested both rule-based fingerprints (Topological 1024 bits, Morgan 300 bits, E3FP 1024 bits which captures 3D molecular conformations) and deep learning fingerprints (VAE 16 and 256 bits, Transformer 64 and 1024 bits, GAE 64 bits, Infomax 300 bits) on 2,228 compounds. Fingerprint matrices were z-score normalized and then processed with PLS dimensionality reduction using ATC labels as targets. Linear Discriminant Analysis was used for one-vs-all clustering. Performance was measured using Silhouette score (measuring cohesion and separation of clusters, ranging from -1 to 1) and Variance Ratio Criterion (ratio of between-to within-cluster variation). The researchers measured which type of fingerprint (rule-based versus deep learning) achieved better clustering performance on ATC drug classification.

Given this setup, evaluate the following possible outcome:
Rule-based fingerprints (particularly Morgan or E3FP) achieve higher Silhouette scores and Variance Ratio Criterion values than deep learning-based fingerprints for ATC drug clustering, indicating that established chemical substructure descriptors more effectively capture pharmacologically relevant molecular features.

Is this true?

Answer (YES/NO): NO